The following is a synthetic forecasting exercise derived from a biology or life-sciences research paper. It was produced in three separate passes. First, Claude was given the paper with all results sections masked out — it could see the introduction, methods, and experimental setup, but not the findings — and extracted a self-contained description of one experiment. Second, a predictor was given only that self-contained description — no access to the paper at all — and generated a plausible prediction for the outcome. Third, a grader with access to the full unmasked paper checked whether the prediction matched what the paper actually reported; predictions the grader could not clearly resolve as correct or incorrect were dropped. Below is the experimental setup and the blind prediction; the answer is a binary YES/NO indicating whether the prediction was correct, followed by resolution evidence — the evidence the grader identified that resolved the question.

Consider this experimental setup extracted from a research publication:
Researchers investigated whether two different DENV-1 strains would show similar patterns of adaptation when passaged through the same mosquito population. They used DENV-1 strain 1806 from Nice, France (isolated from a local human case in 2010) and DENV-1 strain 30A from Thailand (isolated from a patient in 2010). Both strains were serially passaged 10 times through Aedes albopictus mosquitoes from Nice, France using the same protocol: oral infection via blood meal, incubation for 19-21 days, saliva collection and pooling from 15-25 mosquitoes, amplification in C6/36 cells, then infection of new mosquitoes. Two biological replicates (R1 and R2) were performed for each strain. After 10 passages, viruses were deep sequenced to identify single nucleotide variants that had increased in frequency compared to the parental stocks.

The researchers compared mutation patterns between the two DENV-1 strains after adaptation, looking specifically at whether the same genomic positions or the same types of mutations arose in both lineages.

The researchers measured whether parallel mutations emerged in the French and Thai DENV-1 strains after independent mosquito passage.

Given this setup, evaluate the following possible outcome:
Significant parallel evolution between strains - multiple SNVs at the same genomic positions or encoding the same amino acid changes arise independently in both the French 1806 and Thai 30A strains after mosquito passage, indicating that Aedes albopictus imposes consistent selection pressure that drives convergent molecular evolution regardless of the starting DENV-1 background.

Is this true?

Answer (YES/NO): NO